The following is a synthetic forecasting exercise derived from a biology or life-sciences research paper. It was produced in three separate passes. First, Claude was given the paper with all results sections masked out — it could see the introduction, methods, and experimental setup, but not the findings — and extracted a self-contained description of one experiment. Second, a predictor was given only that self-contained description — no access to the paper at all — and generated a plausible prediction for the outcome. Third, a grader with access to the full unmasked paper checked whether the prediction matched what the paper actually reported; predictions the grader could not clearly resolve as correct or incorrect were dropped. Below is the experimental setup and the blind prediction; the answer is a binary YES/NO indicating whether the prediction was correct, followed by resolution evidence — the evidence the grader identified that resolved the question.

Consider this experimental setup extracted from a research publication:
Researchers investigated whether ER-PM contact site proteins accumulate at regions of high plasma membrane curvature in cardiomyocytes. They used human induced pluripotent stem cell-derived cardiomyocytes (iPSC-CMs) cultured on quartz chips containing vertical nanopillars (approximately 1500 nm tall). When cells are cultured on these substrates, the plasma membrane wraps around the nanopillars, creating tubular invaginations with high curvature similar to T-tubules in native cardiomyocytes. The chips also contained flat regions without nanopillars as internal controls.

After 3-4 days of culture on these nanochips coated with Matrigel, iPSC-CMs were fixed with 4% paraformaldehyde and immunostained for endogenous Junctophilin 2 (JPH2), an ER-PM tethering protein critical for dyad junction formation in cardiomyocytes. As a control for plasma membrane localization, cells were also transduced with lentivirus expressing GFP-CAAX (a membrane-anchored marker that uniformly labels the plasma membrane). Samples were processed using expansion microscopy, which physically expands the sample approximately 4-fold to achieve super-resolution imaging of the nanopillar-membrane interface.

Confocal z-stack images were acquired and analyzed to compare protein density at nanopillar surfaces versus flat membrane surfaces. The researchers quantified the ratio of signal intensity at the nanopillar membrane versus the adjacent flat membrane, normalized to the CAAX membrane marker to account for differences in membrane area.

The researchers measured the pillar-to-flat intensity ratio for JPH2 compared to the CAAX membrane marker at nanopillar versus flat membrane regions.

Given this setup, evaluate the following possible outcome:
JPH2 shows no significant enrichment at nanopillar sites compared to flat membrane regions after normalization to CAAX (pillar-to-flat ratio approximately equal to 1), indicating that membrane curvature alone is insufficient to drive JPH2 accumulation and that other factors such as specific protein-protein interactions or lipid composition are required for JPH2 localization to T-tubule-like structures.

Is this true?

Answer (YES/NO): NO